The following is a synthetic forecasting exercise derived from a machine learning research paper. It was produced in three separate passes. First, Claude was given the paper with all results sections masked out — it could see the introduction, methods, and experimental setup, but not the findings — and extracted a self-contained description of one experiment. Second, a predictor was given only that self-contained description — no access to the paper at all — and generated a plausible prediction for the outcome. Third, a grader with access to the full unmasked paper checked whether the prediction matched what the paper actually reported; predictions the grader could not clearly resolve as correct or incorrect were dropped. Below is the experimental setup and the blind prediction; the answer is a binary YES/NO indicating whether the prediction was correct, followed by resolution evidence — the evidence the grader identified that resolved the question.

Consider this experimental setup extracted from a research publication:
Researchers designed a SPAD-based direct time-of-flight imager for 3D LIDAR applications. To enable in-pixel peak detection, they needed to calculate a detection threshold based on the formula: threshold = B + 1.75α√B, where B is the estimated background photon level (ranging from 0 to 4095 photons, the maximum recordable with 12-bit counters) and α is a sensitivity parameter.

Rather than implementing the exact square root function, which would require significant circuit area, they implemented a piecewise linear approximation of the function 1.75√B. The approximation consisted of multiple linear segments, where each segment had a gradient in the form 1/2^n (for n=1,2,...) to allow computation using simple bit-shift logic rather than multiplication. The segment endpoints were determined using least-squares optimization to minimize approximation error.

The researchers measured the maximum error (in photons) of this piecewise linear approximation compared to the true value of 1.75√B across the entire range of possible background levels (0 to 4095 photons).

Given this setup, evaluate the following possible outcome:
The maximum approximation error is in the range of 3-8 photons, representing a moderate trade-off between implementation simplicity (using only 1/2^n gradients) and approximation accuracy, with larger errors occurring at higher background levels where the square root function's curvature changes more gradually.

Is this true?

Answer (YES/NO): NO